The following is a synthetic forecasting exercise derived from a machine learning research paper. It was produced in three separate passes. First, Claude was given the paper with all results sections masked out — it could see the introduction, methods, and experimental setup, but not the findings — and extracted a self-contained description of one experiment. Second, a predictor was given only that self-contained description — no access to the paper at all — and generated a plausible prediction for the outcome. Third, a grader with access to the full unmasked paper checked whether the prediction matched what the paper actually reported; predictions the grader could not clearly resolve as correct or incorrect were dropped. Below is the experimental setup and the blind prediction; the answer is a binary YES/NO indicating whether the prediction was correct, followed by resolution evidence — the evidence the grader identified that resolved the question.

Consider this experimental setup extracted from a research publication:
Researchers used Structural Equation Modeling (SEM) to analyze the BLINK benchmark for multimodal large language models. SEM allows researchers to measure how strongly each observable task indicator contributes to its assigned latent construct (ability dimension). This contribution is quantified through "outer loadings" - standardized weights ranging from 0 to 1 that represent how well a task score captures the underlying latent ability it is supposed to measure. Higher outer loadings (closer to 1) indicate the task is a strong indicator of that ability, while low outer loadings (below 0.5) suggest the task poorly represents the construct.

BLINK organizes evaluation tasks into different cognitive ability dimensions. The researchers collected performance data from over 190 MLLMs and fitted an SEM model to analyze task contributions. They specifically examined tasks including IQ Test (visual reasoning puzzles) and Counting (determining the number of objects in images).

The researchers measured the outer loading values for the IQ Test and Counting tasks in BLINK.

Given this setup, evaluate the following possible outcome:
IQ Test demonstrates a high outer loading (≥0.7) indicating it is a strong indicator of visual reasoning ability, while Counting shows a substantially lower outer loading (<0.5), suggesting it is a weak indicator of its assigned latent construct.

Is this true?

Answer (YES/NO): NO